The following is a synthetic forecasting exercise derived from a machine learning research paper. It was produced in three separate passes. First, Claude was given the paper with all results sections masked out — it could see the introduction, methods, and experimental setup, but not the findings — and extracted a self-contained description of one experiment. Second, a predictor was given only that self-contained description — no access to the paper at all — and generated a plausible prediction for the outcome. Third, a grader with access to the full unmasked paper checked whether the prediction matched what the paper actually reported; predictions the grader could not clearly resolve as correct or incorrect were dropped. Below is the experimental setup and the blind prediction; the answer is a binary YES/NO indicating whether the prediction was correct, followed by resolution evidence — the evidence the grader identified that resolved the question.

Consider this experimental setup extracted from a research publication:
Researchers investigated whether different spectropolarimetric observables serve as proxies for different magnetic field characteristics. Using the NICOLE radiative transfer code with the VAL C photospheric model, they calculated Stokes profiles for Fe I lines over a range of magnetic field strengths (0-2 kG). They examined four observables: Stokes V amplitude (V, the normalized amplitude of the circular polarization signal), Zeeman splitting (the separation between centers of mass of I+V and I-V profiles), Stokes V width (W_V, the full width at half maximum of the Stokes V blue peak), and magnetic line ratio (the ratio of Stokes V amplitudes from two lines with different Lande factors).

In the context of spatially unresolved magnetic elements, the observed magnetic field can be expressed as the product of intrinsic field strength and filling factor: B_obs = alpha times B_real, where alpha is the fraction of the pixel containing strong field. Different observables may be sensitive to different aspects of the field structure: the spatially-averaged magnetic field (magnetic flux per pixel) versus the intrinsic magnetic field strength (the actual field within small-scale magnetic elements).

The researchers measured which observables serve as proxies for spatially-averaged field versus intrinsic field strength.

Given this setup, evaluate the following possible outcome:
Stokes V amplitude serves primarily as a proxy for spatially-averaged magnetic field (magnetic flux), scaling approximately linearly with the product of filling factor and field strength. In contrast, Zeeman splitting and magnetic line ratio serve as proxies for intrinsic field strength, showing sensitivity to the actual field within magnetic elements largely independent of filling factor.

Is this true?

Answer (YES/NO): NO